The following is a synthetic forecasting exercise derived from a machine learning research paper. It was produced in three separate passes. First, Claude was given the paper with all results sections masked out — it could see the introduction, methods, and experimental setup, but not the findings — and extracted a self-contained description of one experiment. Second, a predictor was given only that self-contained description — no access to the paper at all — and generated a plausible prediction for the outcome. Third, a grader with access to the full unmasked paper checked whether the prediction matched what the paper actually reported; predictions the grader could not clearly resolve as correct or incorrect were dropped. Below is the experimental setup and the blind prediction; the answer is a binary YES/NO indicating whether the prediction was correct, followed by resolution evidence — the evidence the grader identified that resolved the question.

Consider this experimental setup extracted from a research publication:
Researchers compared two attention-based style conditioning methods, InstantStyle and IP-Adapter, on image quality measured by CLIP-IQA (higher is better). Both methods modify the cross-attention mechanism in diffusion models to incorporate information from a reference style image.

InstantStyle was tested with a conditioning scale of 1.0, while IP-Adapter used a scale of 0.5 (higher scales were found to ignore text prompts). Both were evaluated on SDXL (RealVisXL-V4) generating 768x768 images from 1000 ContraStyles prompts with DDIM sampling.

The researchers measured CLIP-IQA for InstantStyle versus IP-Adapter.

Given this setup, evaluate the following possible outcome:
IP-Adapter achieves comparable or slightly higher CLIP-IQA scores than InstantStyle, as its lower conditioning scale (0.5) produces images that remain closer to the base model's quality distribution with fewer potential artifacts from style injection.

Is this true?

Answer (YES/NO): NO